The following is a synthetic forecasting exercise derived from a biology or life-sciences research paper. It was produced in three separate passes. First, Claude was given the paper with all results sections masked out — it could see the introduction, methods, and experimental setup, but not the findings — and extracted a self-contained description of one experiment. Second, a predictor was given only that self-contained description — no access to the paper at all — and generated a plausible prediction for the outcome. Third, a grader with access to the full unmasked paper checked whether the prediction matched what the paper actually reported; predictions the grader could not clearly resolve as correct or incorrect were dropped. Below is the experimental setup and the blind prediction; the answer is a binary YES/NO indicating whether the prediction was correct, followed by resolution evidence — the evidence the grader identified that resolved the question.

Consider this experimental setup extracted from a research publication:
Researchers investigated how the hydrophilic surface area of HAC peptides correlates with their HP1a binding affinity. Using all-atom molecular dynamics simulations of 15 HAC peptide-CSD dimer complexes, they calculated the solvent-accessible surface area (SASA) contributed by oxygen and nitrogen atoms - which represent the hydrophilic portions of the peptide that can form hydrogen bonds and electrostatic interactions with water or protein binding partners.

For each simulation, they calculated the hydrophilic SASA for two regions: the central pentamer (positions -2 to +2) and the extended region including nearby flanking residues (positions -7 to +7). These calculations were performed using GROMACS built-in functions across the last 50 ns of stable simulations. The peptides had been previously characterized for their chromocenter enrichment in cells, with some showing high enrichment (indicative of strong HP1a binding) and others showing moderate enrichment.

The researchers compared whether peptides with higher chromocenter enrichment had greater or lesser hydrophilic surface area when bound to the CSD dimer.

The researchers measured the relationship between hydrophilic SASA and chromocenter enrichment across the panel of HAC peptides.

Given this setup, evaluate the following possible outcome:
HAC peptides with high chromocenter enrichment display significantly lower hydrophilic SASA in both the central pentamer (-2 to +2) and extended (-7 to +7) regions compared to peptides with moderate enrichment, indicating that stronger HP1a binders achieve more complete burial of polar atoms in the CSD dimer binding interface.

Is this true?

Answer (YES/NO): NO